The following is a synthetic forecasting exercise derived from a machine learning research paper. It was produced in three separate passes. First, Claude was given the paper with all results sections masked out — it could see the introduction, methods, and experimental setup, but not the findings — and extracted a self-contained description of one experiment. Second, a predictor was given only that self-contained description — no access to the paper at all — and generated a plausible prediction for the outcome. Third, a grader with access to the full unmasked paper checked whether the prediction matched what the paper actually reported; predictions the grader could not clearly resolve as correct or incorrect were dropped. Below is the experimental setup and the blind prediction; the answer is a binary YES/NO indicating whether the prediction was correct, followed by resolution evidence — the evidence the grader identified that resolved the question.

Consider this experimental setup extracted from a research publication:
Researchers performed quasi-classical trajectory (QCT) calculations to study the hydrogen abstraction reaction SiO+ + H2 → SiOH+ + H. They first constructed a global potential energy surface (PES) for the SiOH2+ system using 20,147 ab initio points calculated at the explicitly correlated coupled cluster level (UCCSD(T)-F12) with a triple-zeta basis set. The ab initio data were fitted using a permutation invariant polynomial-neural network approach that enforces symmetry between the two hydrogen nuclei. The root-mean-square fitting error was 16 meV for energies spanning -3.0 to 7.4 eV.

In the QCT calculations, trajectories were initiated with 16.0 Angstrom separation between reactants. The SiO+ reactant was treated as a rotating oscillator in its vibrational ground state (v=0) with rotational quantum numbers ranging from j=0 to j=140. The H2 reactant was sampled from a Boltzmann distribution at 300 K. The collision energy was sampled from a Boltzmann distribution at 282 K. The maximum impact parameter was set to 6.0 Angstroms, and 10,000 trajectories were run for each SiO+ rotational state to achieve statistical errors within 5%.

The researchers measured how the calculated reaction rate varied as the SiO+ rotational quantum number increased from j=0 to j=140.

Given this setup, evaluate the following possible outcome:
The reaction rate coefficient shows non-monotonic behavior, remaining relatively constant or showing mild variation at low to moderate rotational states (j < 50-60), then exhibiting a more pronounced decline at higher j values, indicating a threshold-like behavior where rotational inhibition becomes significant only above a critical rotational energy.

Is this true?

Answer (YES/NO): NO